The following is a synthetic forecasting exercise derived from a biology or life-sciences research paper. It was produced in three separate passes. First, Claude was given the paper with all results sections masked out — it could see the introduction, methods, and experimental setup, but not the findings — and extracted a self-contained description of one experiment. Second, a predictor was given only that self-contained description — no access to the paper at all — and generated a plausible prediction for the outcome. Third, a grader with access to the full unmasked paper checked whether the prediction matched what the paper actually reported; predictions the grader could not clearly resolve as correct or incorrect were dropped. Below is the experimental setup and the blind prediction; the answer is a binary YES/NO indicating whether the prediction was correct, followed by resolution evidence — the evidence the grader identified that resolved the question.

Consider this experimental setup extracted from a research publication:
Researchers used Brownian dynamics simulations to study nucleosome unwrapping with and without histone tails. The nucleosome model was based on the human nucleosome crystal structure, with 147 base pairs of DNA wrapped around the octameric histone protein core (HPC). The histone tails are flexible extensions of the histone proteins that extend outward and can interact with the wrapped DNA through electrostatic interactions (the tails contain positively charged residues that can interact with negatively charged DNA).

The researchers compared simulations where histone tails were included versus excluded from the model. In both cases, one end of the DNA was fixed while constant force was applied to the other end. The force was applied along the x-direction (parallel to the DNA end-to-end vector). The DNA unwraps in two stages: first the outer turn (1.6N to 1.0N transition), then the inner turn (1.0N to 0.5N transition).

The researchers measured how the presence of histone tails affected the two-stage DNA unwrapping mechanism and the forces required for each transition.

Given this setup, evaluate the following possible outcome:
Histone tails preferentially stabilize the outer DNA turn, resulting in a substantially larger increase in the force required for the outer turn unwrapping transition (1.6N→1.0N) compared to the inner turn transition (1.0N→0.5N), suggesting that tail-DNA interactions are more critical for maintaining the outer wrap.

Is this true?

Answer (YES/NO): NO